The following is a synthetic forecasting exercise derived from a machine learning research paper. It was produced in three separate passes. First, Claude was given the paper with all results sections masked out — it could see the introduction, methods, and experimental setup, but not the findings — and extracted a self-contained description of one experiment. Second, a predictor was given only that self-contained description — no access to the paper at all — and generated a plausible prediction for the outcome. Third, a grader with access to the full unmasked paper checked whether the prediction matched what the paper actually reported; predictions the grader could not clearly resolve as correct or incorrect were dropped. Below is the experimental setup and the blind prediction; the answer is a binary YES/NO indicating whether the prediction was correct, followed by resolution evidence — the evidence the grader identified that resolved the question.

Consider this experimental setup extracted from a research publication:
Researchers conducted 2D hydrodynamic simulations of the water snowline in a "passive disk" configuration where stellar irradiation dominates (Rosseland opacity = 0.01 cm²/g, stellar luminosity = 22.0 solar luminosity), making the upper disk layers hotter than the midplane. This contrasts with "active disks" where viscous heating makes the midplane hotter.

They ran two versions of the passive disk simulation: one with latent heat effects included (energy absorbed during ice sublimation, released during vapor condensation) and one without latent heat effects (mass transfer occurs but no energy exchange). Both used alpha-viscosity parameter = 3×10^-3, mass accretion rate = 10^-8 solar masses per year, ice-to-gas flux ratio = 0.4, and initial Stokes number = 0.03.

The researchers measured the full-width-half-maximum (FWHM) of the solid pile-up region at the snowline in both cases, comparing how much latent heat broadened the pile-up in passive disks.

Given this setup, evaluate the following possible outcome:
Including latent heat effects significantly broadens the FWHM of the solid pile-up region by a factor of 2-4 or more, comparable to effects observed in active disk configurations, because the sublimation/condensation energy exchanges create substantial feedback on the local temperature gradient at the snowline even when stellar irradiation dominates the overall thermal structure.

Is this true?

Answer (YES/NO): NO